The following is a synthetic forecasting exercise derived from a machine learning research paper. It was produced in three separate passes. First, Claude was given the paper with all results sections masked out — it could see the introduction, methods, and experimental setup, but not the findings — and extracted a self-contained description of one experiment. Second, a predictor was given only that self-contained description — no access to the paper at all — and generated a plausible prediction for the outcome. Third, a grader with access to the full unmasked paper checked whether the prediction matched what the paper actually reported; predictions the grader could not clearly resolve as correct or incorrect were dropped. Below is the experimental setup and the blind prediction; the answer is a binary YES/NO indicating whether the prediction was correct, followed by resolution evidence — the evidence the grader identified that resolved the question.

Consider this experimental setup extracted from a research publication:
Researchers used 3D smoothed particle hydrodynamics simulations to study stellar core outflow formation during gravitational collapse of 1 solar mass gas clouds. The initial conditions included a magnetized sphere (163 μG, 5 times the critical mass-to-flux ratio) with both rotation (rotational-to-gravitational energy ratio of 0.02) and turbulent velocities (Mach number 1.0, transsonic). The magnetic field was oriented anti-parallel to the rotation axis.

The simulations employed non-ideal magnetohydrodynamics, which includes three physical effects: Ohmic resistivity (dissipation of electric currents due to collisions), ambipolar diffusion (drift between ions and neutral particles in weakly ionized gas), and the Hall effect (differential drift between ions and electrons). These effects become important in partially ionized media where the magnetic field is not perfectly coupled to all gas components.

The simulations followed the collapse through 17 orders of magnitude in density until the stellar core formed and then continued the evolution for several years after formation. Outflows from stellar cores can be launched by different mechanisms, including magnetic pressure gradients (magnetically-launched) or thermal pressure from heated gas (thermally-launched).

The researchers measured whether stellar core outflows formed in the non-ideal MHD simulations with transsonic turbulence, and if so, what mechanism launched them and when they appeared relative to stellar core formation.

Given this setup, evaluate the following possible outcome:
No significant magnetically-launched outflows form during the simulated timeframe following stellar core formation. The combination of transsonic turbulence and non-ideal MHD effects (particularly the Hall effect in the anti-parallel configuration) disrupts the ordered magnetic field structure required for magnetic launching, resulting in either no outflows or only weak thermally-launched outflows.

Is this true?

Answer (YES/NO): YES